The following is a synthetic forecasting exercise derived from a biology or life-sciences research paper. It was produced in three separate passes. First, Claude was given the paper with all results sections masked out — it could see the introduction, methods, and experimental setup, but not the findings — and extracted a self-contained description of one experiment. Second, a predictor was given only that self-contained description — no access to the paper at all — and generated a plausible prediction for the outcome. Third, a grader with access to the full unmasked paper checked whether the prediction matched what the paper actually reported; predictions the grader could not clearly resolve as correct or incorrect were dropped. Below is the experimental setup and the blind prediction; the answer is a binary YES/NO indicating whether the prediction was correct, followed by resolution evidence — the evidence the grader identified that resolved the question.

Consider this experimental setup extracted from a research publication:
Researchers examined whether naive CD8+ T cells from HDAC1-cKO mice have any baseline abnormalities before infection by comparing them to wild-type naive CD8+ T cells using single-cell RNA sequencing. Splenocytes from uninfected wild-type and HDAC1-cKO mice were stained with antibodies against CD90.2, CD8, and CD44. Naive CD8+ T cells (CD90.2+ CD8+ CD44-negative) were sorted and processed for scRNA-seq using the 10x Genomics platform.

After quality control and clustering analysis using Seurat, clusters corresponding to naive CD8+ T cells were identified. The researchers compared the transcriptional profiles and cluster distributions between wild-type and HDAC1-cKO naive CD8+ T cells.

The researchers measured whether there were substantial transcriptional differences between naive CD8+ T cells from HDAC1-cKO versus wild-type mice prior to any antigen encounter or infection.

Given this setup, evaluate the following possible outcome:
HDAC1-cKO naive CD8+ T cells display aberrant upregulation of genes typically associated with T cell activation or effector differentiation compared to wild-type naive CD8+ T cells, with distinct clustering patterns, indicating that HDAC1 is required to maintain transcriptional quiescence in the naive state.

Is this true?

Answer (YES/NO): NO